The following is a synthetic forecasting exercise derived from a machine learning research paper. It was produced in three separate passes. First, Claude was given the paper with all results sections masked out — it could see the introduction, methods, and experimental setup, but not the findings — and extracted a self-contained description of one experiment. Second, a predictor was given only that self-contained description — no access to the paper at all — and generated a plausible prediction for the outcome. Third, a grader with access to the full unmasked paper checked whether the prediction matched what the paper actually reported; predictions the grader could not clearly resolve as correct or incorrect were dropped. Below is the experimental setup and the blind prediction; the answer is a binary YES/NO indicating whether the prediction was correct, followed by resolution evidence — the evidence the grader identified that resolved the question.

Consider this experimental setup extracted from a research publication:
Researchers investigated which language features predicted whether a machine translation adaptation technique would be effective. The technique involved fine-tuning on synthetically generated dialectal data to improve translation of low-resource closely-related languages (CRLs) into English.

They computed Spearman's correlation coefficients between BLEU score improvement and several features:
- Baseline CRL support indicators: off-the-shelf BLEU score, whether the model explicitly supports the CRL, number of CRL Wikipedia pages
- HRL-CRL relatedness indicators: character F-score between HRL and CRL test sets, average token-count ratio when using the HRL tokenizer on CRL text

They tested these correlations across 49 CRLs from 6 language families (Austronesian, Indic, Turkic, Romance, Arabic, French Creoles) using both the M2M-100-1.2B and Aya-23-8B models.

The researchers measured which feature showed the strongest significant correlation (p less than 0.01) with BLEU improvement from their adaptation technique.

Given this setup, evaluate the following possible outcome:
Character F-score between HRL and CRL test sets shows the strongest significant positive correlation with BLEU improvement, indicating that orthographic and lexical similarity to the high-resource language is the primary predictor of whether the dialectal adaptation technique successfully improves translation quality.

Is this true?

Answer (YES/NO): NO